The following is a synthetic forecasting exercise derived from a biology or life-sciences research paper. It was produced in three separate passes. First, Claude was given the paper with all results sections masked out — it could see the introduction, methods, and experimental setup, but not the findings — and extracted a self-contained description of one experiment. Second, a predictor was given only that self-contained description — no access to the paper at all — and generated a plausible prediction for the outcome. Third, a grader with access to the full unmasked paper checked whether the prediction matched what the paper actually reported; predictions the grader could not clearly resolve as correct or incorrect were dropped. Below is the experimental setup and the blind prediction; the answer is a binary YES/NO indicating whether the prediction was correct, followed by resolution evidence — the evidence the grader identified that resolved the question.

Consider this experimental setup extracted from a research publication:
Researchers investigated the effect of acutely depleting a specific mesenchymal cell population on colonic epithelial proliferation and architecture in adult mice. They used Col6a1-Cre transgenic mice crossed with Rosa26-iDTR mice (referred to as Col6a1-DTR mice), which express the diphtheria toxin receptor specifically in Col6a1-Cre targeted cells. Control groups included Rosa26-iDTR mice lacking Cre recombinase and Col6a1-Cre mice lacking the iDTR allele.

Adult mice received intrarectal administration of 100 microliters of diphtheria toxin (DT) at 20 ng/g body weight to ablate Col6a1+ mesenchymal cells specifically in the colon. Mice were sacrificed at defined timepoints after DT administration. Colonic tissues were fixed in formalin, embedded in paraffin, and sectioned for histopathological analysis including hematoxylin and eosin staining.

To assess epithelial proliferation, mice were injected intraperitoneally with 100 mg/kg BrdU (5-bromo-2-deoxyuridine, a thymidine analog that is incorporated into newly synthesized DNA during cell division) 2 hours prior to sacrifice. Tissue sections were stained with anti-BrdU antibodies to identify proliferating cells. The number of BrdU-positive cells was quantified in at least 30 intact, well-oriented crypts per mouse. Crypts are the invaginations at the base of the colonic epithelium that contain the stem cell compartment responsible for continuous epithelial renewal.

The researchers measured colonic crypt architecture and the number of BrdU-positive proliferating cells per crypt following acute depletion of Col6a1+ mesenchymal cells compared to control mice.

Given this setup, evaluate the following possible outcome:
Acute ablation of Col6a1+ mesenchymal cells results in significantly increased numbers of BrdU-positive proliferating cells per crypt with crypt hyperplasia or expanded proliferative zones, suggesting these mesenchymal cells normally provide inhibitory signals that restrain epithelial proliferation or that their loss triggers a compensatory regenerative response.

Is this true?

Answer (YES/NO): NO